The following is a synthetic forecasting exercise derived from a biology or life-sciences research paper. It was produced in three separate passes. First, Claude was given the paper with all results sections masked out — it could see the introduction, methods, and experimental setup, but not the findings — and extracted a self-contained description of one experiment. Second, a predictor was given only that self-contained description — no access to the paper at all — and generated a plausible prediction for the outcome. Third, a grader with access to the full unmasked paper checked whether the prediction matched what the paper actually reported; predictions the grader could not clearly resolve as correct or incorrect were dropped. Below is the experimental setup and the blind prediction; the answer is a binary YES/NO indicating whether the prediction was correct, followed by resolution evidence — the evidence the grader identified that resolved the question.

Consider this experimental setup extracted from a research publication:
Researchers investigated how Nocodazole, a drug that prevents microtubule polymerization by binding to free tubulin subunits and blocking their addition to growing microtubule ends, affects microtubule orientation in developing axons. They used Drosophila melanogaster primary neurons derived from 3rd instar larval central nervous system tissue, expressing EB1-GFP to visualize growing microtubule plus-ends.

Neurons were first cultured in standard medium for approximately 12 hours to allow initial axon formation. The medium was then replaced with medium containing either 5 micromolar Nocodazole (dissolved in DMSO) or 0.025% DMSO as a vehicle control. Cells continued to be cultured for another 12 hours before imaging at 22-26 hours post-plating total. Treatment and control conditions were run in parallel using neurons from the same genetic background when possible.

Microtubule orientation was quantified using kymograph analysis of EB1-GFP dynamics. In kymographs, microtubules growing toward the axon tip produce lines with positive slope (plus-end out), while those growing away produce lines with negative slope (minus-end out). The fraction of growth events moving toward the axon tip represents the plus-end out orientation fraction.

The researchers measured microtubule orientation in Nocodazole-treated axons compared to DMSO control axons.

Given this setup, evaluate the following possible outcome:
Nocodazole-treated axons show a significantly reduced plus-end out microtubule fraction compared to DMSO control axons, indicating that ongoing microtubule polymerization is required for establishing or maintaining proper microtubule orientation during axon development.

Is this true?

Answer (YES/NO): YES